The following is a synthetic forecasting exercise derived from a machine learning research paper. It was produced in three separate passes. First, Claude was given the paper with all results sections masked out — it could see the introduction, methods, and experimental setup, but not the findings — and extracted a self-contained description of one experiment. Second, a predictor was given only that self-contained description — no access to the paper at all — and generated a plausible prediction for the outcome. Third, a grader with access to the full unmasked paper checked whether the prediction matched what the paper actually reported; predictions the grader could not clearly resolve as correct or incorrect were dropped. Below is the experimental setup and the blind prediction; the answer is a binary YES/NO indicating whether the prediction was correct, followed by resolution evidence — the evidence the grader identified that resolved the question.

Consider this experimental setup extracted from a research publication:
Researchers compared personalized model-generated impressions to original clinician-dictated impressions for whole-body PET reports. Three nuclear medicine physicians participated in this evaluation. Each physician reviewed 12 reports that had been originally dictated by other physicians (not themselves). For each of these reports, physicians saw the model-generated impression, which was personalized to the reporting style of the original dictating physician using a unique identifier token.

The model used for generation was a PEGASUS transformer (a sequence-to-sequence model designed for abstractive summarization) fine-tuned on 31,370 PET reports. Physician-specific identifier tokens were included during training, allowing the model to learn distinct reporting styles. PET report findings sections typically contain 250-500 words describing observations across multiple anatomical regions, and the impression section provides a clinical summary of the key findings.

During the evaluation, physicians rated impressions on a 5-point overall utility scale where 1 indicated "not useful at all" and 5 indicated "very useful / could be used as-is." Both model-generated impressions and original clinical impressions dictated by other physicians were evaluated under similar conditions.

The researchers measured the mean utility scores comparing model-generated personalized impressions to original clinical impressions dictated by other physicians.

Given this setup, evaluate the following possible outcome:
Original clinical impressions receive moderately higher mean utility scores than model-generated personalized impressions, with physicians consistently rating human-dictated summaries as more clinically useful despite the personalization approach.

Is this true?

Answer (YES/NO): NO